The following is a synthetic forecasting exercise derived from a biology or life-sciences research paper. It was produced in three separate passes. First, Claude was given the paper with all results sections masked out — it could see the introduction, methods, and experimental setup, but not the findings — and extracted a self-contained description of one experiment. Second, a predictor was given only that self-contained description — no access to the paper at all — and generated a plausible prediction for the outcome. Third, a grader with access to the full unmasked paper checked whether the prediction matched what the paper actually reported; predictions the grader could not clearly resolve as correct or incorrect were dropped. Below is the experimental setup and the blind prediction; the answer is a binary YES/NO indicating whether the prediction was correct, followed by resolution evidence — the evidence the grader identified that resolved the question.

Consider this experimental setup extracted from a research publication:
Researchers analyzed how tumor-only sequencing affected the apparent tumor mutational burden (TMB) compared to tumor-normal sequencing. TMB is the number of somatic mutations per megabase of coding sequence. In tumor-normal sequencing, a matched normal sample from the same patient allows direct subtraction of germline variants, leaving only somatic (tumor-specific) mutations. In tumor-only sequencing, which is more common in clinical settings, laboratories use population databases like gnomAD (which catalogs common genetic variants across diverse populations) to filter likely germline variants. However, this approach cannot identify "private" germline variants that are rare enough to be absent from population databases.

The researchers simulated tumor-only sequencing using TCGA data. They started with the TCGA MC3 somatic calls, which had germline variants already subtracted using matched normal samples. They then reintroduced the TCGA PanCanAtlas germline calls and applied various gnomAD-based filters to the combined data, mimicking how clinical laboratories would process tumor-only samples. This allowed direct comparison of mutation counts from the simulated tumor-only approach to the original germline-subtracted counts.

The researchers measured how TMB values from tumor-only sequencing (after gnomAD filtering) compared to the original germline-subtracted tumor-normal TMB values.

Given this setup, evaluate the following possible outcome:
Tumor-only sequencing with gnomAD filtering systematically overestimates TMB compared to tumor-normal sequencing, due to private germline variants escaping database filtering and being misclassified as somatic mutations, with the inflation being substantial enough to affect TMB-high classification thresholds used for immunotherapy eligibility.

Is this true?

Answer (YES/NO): YES